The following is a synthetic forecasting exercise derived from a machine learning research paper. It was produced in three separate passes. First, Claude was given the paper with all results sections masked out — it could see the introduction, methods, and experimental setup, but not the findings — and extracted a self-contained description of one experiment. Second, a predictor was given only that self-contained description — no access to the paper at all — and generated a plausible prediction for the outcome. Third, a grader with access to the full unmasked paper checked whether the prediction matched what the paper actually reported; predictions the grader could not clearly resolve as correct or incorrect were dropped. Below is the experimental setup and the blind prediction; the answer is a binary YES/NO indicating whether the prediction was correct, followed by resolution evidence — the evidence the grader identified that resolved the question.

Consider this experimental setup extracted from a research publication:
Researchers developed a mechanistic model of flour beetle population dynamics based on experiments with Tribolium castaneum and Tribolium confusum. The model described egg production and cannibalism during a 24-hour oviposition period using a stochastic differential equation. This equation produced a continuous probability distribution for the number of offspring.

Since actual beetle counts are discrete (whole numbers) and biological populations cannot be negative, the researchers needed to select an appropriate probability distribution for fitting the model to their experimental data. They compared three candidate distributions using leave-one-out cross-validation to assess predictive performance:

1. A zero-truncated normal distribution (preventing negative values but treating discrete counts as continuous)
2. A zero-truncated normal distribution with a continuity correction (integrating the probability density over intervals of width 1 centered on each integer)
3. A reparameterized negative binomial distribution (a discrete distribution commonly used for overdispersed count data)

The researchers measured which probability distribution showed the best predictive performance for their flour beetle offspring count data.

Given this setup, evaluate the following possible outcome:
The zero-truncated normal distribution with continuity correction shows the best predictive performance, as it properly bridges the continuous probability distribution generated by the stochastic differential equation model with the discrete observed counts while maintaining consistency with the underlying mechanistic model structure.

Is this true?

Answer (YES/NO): YES